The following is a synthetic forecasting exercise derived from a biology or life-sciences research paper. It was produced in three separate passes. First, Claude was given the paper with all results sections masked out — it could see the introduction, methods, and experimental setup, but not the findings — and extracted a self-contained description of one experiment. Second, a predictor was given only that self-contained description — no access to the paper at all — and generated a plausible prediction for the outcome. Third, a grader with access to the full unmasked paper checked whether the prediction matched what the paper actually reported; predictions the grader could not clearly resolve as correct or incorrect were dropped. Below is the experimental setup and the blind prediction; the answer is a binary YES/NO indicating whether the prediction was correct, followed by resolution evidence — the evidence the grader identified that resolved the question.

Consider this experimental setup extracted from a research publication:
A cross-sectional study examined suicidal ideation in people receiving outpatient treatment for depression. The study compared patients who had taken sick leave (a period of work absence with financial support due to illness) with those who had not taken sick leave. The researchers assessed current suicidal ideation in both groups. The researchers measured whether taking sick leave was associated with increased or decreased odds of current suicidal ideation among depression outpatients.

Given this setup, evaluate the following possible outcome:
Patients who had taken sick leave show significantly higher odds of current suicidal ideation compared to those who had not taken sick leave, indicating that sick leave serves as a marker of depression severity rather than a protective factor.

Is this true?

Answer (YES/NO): NO